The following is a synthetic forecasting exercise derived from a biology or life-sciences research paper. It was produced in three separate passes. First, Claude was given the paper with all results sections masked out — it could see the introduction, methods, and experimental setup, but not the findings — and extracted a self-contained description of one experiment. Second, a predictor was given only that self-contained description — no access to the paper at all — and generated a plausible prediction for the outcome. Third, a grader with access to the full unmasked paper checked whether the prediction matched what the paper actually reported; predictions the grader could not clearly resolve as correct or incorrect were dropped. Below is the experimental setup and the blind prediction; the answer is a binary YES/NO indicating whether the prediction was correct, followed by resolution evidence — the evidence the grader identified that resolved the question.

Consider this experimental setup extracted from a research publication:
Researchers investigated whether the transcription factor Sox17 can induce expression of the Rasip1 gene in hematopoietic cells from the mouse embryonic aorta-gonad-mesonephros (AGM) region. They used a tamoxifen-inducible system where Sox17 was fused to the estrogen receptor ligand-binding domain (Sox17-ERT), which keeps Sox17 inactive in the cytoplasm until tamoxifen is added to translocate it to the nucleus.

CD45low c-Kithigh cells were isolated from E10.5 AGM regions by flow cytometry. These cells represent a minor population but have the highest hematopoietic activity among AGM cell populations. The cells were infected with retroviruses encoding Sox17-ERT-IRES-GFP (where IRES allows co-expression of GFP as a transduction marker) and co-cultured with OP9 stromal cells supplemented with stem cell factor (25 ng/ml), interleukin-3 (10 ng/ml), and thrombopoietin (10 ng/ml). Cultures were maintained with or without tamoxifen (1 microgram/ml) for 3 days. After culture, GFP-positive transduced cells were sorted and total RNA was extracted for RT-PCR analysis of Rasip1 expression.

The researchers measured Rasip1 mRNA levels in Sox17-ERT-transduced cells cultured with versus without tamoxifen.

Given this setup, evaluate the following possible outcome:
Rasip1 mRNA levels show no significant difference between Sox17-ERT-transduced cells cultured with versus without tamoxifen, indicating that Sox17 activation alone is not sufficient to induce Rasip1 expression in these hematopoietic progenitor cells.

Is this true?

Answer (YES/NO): NO